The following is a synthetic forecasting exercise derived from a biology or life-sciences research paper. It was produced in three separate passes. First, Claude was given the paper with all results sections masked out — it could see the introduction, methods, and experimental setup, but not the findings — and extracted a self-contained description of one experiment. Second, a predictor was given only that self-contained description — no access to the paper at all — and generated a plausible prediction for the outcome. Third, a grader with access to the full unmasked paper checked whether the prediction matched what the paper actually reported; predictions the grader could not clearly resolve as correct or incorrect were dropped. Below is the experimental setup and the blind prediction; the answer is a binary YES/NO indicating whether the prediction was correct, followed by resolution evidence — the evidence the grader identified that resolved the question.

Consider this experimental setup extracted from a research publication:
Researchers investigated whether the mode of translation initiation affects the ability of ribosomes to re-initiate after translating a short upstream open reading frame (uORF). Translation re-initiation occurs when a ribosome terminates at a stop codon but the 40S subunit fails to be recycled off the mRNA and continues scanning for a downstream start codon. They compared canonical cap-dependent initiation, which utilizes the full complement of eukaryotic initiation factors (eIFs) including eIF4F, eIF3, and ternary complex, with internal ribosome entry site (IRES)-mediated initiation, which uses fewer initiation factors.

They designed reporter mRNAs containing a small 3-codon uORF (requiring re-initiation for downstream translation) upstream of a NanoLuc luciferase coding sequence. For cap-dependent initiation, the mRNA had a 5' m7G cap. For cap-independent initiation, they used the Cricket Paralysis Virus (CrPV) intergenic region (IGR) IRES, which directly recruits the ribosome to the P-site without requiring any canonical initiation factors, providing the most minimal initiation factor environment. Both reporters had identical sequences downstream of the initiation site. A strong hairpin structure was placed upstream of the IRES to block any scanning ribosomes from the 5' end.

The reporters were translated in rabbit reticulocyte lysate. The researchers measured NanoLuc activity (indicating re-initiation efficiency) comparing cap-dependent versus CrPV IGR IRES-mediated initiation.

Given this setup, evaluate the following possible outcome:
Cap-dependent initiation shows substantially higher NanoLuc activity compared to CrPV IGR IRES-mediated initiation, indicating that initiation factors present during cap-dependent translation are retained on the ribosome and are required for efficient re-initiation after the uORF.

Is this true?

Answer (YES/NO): YES